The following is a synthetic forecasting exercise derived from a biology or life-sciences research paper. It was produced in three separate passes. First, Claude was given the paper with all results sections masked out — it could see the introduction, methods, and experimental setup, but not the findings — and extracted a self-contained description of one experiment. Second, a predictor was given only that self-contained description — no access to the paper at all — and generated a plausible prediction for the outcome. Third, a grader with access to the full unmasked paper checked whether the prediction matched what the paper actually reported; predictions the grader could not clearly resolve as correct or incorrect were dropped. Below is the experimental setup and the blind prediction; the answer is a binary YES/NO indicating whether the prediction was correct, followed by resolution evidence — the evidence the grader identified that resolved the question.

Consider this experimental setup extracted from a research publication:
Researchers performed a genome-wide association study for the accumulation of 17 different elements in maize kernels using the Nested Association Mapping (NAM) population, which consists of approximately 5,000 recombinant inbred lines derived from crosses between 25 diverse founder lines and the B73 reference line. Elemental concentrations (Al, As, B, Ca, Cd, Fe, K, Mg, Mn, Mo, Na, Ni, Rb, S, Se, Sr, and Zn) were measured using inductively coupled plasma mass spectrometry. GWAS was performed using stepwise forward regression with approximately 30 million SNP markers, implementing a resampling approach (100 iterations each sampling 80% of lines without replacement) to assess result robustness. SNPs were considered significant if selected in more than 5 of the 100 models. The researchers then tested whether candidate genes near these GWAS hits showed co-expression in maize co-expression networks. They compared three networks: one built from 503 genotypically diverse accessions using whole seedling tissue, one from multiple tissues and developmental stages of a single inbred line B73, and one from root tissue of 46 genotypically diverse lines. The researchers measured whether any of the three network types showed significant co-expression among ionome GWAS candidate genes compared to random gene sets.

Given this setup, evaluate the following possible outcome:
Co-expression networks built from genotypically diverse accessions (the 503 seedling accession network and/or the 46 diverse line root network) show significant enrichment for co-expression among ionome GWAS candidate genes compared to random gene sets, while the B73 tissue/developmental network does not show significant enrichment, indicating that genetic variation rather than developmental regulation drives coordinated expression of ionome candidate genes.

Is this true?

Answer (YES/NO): NO